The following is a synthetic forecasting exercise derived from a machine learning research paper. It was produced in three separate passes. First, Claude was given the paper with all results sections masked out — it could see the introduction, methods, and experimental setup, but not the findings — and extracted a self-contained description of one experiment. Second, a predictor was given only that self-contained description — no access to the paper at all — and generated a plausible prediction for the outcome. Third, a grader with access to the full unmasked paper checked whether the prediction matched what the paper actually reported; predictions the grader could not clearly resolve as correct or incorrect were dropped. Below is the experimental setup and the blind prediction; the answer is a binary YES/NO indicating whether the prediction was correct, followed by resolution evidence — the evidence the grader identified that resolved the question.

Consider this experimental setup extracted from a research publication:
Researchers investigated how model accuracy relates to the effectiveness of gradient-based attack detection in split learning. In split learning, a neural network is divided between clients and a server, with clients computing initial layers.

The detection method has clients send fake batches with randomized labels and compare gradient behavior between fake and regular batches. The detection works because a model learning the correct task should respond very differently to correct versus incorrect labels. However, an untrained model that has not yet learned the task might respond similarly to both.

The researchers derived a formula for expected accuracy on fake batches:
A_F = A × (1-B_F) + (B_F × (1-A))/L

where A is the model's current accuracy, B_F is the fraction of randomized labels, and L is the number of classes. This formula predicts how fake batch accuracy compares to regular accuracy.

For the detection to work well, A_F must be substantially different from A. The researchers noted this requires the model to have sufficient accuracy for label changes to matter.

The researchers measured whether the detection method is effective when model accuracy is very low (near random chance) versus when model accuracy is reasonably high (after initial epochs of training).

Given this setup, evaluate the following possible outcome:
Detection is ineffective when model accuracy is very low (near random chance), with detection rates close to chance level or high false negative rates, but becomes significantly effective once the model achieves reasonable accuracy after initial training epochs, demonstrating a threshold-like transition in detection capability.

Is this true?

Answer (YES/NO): NO